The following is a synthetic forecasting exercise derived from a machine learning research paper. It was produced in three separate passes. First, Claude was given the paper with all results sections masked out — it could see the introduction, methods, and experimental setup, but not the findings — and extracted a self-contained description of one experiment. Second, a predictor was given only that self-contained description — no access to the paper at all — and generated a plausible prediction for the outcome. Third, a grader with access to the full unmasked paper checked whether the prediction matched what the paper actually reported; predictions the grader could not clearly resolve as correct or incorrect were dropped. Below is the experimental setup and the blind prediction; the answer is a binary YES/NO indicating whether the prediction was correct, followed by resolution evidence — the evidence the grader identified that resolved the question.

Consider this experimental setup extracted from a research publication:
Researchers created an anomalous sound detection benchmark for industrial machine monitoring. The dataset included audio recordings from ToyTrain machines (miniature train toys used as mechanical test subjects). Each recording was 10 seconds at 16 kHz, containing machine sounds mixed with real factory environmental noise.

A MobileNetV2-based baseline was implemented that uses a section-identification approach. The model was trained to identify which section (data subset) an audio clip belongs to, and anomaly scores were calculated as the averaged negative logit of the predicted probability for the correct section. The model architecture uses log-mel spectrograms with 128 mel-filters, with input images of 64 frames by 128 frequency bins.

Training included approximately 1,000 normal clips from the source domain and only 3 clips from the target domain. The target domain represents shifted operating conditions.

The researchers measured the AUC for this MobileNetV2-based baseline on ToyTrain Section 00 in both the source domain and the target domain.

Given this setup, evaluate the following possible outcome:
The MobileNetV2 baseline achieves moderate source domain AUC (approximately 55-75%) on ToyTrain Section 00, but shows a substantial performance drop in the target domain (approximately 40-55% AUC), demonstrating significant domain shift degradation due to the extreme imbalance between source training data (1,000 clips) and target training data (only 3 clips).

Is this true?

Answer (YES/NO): YES